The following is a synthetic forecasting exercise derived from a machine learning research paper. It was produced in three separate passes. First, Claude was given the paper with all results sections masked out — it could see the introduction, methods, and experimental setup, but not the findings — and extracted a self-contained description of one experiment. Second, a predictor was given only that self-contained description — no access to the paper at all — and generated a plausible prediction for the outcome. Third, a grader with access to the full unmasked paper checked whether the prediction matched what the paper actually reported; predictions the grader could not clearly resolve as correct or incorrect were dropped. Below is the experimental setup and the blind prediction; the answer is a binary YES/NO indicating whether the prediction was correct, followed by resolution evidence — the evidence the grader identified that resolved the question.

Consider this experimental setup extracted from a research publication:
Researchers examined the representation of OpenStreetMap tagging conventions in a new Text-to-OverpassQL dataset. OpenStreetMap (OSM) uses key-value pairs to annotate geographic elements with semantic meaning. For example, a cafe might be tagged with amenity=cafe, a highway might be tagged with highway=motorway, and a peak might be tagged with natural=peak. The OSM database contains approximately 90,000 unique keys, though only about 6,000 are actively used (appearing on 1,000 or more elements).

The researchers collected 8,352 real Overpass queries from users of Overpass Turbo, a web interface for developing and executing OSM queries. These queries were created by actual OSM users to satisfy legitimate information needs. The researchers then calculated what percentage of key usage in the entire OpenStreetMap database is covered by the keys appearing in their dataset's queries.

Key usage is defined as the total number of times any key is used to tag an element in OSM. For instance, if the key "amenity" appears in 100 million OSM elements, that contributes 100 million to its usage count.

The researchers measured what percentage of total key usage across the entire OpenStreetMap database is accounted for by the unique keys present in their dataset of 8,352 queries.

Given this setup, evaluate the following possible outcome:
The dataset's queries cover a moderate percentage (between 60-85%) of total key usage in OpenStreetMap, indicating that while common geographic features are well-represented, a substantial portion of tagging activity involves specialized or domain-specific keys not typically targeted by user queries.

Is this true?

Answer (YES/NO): NO